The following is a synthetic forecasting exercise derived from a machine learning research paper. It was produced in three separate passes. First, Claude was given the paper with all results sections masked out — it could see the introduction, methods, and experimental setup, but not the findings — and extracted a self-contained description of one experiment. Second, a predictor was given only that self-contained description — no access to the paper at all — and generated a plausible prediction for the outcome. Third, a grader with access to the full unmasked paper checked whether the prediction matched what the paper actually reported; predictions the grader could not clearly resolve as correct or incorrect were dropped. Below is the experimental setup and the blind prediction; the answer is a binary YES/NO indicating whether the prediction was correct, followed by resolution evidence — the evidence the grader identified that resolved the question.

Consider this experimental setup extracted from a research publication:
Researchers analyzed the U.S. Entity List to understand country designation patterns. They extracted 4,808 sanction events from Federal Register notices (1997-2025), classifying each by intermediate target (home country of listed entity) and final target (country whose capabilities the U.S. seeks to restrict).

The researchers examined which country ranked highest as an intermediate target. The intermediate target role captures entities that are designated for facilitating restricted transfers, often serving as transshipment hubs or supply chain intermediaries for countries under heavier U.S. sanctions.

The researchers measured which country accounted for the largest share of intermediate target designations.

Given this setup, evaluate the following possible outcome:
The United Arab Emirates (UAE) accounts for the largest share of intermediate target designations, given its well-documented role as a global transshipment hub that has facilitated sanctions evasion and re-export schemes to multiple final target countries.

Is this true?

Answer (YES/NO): NO